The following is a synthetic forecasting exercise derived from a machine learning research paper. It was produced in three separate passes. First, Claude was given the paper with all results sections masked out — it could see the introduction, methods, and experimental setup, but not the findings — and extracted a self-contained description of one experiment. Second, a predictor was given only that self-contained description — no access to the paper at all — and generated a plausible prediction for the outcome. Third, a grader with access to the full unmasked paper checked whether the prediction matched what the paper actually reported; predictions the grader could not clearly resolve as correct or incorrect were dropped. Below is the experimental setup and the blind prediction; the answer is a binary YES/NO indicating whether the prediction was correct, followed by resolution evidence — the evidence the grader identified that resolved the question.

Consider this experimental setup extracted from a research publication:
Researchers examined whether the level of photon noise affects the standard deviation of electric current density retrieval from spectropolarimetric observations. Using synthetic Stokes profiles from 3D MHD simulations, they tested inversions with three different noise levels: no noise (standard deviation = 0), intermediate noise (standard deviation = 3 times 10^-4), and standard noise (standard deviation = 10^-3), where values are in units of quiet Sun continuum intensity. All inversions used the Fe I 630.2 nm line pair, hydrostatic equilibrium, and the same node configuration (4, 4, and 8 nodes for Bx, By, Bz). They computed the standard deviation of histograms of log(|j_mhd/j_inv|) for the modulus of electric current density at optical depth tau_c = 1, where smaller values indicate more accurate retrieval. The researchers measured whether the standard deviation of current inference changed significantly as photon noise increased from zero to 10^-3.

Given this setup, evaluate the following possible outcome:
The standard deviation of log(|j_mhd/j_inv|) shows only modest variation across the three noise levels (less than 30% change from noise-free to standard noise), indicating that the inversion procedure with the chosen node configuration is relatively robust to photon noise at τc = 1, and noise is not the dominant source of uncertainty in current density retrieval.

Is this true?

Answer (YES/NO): YES